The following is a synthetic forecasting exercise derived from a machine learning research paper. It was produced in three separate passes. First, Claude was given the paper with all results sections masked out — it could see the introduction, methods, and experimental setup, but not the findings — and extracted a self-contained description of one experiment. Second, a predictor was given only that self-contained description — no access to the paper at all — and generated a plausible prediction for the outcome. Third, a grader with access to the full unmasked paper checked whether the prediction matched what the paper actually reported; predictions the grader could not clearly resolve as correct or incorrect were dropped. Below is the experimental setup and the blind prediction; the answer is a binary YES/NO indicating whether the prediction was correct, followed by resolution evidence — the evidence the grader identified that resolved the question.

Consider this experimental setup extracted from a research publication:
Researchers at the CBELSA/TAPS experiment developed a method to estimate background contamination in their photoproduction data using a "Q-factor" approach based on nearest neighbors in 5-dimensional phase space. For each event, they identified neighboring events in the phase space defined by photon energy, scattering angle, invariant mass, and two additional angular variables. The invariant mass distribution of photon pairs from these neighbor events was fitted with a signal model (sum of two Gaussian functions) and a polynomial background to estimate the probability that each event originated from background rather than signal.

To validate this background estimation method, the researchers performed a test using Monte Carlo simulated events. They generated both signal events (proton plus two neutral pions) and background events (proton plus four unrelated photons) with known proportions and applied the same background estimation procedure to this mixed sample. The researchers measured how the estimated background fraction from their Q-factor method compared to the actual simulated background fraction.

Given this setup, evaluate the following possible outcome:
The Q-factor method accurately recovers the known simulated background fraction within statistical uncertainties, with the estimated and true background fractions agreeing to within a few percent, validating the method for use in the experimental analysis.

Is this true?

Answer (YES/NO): NO